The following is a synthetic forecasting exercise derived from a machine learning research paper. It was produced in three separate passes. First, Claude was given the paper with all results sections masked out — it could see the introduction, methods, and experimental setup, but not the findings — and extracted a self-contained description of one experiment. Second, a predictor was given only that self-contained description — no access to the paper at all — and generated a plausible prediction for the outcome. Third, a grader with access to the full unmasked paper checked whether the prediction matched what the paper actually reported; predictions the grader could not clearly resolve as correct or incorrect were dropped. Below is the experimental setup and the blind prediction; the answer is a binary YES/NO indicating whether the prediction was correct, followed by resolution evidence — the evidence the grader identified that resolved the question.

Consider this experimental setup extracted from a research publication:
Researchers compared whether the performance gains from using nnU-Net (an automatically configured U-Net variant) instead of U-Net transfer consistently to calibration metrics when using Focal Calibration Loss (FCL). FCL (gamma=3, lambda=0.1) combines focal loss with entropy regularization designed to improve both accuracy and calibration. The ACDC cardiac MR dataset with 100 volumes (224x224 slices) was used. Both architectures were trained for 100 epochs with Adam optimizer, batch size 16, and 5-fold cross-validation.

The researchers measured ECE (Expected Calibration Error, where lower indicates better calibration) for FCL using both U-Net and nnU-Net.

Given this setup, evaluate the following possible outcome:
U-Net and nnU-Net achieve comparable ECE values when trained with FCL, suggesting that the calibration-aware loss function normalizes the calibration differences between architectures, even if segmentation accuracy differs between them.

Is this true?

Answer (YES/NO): NO